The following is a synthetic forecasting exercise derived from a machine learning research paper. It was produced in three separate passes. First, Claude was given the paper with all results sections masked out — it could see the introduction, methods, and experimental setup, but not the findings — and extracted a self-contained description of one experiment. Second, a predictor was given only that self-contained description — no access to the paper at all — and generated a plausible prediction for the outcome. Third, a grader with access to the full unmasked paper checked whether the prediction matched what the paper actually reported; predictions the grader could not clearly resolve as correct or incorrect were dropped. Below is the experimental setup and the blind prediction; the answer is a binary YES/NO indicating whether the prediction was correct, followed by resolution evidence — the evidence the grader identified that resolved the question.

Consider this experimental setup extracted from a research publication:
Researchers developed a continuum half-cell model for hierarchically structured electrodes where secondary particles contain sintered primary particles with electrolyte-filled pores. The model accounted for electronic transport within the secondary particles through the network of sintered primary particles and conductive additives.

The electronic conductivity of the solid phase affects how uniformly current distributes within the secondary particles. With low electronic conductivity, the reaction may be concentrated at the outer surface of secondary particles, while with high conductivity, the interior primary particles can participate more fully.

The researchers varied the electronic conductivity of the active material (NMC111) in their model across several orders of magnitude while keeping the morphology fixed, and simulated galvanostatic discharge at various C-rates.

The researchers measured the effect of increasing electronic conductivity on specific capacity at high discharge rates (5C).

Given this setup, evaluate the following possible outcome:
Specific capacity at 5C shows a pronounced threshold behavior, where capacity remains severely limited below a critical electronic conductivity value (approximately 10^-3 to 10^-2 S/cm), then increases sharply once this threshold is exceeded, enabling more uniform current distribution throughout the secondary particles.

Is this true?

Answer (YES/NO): NO